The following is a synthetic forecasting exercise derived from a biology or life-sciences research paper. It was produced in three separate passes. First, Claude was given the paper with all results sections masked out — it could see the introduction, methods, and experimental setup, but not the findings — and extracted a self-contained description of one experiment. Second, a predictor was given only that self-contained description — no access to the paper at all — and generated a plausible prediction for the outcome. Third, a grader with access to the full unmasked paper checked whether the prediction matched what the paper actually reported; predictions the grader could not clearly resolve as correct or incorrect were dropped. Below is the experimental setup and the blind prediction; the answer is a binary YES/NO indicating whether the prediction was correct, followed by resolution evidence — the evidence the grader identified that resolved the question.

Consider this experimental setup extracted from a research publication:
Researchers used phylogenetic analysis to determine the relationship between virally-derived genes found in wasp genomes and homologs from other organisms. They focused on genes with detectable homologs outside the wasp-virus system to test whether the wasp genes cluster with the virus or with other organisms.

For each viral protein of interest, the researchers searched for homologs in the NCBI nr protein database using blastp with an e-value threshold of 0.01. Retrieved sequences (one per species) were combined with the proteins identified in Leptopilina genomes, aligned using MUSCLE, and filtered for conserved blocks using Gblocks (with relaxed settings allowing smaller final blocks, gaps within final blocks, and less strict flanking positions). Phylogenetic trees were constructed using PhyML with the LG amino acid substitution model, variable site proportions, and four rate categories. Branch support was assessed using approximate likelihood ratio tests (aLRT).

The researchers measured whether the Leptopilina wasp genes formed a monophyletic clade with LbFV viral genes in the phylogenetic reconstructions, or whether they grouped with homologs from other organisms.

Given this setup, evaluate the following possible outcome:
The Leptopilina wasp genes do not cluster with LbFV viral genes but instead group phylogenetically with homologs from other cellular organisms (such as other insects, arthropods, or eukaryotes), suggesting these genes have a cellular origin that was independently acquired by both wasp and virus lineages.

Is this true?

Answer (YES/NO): NO